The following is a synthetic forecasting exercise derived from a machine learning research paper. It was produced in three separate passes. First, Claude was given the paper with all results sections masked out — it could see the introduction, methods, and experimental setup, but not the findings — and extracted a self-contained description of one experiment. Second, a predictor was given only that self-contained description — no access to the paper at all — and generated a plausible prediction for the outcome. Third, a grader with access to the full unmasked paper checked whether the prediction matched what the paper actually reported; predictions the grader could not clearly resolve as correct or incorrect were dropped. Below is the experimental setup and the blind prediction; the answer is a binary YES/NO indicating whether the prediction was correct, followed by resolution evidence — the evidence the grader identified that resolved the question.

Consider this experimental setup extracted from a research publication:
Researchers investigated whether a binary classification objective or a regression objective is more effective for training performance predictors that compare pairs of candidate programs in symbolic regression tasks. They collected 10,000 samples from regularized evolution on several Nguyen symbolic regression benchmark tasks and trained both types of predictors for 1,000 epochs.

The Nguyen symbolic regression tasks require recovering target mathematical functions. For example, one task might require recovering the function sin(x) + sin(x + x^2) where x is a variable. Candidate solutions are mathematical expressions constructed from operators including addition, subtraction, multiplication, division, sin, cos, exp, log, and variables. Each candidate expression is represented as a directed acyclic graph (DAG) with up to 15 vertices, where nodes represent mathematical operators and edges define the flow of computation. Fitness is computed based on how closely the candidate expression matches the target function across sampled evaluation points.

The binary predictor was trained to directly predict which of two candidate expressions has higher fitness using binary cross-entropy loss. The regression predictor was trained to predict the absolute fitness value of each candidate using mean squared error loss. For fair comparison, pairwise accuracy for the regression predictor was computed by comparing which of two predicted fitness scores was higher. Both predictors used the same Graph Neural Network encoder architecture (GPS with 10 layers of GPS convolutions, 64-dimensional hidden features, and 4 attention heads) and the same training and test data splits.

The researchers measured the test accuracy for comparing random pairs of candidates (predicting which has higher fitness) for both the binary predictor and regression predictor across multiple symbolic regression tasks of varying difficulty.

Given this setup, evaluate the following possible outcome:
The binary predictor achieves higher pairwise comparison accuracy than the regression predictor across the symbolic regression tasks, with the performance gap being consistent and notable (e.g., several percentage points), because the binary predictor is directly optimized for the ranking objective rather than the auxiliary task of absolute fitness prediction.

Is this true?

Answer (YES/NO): YES